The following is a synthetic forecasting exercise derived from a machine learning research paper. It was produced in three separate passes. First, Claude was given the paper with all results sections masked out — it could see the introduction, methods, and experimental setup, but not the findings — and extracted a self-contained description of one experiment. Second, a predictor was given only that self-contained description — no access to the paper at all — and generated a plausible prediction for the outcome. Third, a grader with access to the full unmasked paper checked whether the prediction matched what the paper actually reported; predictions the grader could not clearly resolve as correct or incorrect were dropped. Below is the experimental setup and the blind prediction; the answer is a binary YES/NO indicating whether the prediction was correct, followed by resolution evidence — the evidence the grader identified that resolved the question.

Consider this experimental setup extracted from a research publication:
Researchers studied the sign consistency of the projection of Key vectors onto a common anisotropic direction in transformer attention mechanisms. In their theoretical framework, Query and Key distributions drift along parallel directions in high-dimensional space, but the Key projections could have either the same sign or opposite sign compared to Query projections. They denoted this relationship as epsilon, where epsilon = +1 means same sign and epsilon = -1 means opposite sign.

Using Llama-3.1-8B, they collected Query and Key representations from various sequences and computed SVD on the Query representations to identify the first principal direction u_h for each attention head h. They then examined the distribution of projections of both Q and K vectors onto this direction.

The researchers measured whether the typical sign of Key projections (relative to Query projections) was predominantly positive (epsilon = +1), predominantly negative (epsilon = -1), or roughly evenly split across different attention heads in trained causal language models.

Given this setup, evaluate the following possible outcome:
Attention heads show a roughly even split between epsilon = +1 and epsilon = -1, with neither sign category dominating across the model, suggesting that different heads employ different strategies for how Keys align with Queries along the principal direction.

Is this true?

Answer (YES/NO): NO